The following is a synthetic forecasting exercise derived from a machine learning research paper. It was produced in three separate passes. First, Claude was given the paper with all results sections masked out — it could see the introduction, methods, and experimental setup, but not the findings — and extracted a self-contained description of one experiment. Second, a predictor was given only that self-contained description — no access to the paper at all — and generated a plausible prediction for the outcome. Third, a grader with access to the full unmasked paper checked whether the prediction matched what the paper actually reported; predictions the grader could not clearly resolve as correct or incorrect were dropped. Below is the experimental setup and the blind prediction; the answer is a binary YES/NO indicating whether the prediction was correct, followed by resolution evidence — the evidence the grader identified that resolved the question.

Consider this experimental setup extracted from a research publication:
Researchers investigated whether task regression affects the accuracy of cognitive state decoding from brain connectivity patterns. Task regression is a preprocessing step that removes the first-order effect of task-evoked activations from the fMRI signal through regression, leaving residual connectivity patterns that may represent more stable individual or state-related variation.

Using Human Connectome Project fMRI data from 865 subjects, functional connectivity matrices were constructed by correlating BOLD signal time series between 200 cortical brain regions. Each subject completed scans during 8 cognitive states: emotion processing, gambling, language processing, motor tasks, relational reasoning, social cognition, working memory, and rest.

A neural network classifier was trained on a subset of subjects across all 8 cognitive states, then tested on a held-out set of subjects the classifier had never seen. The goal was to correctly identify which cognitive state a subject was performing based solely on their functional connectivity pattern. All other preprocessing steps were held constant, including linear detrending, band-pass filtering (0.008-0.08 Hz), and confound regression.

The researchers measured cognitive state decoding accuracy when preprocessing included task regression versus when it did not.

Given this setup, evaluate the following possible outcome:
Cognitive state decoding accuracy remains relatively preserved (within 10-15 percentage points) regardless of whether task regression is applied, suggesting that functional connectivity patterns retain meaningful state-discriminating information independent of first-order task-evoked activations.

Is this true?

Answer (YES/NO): YES